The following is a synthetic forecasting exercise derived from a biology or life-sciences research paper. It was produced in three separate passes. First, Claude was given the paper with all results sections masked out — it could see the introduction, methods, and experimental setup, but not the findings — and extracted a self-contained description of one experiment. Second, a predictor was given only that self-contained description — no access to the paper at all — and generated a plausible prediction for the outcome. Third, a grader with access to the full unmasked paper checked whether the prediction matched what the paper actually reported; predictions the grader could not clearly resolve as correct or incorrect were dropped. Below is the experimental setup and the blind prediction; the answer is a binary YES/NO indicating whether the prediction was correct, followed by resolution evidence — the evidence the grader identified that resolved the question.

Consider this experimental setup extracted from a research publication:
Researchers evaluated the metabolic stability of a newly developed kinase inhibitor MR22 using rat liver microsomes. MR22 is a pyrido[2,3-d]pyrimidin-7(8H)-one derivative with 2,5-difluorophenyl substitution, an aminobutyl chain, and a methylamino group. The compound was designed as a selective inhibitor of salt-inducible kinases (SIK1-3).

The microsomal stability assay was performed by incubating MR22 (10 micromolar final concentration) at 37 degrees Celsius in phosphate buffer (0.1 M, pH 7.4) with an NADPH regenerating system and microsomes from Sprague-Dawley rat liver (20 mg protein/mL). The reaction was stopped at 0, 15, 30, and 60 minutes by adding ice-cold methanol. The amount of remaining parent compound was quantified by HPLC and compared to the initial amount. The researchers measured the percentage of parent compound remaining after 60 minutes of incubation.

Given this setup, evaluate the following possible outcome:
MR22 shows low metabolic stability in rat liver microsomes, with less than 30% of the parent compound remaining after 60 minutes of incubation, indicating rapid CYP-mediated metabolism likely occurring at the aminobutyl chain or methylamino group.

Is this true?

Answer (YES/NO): YES